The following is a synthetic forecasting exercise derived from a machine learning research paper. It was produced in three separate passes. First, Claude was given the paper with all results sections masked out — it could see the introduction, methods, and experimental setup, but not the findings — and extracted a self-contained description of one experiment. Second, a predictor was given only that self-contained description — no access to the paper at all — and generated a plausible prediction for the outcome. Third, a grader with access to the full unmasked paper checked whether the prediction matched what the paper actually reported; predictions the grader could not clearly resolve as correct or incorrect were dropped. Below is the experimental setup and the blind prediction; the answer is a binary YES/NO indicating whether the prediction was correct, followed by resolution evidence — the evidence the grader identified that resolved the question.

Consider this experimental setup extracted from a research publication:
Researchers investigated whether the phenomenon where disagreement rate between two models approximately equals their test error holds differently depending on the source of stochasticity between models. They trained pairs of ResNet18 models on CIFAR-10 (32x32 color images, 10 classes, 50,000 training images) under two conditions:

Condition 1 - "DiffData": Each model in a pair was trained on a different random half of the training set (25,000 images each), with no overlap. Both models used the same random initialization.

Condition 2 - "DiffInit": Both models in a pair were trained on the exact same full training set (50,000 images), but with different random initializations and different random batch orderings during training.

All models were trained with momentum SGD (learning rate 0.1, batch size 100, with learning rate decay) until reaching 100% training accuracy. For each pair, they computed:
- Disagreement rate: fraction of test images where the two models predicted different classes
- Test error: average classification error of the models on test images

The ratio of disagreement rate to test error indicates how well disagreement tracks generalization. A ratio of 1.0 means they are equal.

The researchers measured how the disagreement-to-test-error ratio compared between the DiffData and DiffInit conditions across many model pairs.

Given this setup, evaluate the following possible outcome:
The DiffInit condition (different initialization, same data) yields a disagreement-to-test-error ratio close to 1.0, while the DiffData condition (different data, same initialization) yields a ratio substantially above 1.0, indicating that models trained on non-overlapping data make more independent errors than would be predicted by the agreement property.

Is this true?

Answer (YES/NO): NO